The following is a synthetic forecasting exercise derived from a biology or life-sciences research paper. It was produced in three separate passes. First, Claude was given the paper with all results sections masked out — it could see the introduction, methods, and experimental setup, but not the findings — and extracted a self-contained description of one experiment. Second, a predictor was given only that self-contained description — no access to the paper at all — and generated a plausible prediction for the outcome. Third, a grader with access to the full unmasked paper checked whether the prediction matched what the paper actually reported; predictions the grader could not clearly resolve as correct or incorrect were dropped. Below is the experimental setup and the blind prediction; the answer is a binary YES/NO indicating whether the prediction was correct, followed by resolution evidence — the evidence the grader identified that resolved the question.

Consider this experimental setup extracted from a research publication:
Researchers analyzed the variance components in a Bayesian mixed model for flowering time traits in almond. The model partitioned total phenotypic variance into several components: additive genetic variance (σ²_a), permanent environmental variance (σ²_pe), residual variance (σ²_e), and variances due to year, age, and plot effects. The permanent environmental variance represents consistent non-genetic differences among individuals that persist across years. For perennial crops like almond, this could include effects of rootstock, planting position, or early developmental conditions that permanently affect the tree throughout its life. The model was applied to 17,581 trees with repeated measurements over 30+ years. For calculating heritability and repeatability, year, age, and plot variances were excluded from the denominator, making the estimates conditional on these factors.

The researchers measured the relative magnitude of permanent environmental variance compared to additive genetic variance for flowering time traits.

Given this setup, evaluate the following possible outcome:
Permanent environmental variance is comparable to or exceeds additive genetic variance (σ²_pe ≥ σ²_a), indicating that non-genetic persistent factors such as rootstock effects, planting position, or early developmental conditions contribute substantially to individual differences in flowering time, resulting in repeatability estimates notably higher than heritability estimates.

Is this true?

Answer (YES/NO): NO